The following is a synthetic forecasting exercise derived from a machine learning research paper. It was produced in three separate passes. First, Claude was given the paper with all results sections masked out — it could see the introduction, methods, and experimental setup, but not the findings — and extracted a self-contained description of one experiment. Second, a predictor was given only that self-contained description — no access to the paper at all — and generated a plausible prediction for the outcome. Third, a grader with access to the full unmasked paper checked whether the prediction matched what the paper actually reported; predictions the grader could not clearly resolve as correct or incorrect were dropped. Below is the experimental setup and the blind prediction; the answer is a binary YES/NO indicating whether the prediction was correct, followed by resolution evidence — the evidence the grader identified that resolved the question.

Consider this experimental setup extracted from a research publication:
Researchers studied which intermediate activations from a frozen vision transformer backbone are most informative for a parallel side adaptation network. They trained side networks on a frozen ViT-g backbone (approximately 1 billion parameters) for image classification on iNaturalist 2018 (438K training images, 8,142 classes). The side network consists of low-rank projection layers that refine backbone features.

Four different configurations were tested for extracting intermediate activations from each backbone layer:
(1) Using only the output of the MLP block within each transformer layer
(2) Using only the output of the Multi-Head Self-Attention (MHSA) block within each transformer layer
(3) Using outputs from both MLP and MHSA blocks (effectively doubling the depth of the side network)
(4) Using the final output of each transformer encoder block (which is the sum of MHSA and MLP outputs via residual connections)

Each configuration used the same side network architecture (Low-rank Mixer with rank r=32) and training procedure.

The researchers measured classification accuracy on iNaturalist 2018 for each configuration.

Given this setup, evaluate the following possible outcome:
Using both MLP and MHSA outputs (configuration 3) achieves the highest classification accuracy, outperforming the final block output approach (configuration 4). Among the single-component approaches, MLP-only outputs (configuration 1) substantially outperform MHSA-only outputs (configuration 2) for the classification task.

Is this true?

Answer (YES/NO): NO